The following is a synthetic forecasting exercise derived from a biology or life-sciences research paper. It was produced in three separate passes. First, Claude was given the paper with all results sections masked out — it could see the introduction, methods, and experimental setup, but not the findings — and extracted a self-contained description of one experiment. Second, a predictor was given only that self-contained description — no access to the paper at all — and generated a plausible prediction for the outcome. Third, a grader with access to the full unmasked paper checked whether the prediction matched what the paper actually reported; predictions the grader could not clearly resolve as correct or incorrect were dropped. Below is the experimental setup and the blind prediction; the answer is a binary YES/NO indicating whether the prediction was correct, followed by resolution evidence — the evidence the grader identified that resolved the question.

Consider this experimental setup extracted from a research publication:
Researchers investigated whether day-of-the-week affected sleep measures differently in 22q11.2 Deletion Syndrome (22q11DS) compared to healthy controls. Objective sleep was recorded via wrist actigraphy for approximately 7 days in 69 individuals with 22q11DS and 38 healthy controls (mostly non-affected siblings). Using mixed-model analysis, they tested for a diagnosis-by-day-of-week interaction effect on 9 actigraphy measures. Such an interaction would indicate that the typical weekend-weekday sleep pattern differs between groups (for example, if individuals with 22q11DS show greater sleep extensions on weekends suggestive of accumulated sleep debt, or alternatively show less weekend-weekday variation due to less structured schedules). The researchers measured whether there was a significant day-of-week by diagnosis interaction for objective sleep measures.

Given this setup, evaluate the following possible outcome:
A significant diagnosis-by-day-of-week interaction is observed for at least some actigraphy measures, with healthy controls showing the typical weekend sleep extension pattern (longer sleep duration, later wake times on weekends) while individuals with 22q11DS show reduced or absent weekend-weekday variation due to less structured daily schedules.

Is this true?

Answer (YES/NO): NO